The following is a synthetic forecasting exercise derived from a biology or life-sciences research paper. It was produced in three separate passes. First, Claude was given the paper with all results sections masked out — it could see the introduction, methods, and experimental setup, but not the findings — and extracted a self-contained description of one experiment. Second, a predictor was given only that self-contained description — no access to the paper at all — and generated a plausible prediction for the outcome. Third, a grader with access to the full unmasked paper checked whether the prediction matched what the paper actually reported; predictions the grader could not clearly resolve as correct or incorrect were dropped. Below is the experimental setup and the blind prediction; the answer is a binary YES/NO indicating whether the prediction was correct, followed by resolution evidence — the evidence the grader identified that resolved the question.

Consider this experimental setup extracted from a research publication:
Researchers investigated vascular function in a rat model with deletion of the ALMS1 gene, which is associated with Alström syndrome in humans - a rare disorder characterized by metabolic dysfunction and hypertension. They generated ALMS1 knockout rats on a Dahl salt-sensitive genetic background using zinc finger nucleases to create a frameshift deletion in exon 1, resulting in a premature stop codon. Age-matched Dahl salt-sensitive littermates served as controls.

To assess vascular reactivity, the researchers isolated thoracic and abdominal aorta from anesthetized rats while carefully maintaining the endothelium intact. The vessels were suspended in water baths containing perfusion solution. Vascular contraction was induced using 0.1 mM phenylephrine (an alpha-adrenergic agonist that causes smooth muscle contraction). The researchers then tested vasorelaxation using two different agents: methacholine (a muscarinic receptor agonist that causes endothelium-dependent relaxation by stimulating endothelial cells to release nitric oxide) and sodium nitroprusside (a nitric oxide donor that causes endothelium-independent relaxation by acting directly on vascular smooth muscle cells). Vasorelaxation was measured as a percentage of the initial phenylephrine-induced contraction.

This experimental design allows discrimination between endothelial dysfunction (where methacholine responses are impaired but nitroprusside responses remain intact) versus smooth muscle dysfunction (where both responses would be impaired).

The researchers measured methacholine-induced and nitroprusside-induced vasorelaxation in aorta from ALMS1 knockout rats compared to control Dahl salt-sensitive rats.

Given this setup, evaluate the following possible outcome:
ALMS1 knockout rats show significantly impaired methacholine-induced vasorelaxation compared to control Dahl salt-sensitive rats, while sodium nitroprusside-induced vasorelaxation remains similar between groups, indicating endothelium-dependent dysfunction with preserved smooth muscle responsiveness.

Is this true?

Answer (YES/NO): NO